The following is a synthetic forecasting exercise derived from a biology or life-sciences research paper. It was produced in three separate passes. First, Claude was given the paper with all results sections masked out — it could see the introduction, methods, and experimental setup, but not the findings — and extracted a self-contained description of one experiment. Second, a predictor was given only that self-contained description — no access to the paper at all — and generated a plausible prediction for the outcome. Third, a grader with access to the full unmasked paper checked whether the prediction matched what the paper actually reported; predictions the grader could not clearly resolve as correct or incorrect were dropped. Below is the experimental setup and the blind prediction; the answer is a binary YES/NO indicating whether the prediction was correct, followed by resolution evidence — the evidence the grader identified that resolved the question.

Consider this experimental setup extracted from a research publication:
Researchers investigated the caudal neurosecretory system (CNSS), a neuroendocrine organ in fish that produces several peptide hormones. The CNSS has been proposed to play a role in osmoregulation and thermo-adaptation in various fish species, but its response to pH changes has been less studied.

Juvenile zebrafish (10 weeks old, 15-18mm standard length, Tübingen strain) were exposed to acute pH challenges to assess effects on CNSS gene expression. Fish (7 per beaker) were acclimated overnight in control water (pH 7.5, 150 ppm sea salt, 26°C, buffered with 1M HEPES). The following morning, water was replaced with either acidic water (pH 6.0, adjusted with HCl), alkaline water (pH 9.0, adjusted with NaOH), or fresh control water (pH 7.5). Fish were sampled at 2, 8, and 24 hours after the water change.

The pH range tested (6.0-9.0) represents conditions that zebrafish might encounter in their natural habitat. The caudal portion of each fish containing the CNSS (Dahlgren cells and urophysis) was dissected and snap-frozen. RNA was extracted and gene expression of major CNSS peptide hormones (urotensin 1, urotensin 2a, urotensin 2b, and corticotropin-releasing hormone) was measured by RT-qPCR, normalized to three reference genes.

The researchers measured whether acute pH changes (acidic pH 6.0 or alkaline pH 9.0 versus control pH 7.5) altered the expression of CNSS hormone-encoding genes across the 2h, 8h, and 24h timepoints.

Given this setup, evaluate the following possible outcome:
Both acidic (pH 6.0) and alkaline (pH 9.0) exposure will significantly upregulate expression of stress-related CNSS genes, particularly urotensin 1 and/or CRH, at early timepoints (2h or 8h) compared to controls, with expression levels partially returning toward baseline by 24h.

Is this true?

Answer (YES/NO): NO